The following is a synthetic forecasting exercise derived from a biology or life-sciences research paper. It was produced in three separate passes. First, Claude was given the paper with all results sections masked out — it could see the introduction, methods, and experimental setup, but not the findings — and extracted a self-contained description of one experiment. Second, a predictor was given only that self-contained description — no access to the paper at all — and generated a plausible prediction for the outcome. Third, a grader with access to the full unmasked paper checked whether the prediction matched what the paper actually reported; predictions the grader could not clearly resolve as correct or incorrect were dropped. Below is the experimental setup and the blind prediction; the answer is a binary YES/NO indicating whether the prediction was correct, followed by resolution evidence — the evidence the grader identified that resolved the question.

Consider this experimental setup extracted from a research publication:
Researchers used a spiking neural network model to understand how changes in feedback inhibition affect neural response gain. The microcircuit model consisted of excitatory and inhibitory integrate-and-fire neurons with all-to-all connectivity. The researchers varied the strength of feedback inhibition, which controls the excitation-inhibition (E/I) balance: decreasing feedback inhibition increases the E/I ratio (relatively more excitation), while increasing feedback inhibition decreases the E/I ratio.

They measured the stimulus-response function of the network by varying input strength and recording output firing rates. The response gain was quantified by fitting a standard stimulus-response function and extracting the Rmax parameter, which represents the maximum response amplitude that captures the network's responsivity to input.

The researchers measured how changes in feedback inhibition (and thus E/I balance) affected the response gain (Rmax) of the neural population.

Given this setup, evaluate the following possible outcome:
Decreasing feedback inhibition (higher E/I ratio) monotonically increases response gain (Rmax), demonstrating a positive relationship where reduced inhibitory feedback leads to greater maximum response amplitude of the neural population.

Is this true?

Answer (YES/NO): YES